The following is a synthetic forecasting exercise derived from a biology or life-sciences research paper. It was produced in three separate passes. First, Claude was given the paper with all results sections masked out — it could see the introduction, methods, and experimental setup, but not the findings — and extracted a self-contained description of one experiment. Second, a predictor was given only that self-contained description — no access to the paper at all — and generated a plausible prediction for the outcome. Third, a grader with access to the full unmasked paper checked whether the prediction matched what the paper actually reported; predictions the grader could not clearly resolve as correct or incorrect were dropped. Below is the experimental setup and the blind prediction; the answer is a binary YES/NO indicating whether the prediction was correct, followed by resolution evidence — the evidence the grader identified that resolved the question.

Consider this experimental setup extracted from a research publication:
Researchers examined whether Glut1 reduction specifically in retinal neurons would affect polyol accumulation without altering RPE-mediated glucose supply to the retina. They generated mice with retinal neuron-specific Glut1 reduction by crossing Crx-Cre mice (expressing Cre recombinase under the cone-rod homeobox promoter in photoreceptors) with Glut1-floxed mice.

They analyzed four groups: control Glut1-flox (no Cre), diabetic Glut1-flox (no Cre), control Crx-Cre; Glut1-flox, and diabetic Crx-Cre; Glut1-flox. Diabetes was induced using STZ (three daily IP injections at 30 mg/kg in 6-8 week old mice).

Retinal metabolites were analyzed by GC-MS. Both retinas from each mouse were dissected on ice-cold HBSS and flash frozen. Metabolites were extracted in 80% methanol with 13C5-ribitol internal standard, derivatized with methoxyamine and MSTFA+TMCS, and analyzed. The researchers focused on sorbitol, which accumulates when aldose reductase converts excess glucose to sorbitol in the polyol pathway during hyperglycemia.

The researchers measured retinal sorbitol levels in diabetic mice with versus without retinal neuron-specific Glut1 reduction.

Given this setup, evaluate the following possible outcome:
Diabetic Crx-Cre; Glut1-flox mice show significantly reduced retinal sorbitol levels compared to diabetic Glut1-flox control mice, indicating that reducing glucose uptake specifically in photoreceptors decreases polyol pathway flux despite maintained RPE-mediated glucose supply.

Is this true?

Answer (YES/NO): YES